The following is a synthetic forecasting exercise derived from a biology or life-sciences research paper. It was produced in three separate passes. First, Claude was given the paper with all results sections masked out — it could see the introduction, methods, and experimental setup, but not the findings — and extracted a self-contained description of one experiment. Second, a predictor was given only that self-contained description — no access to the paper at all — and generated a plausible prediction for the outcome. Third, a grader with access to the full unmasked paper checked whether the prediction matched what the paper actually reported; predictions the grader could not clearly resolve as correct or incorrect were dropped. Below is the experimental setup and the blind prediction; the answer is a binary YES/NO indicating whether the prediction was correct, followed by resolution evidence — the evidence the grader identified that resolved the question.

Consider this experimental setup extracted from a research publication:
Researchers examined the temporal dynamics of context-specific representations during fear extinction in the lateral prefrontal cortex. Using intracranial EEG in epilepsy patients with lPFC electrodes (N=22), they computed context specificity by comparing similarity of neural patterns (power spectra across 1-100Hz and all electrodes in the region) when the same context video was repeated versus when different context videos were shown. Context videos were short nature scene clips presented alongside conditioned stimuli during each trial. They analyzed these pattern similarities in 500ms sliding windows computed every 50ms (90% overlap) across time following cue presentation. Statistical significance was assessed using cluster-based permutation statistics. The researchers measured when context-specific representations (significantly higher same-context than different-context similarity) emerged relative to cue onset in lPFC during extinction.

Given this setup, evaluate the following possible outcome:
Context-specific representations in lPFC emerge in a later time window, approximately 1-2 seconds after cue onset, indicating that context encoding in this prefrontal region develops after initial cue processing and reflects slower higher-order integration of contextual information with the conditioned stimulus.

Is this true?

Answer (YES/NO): NO